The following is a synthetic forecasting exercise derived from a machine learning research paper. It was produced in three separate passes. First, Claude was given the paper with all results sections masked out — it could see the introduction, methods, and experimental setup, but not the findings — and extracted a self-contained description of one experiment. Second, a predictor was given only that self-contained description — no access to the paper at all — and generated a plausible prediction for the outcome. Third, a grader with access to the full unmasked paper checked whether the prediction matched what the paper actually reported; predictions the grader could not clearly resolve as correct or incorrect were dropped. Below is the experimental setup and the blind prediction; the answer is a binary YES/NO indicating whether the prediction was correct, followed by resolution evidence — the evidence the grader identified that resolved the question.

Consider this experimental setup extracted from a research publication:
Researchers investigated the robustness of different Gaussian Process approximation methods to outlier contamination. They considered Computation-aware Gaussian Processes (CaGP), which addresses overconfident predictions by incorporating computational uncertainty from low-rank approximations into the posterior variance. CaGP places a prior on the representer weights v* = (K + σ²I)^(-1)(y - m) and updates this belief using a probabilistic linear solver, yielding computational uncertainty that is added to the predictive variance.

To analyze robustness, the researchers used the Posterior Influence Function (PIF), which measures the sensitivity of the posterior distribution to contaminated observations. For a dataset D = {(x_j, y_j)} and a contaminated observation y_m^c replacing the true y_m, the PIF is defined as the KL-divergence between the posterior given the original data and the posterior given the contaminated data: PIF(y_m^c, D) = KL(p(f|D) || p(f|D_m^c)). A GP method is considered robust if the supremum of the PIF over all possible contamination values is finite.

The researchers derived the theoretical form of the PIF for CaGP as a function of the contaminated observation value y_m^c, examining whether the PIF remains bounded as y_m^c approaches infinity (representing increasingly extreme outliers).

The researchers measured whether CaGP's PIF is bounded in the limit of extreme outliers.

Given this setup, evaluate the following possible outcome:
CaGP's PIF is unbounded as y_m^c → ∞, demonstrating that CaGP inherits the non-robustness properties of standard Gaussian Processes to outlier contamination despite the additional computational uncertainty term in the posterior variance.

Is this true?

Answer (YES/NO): YES